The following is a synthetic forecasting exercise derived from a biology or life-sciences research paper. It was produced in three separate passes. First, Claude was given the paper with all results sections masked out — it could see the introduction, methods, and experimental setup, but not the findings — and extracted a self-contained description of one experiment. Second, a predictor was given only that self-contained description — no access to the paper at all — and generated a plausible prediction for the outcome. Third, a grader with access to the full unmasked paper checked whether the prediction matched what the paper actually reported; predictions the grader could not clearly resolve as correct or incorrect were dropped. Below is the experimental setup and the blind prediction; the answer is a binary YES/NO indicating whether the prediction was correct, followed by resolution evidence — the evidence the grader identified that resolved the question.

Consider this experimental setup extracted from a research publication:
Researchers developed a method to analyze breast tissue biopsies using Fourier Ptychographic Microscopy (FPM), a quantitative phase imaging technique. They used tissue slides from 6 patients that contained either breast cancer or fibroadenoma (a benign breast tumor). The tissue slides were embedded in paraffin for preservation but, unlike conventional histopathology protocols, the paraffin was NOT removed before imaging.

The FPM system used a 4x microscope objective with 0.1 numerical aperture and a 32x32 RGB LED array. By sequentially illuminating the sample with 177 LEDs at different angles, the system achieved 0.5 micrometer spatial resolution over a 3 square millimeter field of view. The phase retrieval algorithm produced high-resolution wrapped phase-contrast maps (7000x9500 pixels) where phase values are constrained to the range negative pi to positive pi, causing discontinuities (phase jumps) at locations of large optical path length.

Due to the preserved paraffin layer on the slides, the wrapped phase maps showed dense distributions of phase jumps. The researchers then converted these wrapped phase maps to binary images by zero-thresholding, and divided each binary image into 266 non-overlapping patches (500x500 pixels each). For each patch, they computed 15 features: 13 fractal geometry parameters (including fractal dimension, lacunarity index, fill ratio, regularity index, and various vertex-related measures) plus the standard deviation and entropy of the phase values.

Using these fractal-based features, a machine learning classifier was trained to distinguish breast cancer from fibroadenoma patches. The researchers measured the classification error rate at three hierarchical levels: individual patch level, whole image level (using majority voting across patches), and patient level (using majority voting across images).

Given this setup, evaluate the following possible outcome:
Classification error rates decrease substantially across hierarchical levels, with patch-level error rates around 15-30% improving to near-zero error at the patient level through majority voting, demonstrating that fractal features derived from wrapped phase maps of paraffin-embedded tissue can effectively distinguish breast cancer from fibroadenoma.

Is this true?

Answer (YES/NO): YES